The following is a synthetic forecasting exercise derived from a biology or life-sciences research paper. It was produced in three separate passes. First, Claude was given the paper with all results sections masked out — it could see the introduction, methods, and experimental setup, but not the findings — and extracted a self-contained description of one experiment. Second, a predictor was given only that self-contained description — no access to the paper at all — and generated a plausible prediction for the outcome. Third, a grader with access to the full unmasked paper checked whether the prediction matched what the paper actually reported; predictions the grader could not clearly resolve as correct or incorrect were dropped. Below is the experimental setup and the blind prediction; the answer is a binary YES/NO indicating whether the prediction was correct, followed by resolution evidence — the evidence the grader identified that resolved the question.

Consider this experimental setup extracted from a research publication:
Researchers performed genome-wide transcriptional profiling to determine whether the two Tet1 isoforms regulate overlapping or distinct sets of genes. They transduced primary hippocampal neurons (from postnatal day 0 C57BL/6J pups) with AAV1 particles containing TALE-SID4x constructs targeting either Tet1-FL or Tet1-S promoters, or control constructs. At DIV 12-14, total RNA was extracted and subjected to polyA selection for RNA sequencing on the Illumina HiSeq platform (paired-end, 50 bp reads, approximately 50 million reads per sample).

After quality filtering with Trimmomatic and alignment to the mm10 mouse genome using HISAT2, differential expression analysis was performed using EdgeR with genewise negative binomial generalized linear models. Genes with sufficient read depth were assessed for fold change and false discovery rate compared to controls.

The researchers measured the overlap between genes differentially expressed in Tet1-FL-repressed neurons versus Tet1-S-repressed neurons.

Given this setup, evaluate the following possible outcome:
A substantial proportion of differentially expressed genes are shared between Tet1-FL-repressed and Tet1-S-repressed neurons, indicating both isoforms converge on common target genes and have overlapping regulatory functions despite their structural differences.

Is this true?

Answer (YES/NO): NO